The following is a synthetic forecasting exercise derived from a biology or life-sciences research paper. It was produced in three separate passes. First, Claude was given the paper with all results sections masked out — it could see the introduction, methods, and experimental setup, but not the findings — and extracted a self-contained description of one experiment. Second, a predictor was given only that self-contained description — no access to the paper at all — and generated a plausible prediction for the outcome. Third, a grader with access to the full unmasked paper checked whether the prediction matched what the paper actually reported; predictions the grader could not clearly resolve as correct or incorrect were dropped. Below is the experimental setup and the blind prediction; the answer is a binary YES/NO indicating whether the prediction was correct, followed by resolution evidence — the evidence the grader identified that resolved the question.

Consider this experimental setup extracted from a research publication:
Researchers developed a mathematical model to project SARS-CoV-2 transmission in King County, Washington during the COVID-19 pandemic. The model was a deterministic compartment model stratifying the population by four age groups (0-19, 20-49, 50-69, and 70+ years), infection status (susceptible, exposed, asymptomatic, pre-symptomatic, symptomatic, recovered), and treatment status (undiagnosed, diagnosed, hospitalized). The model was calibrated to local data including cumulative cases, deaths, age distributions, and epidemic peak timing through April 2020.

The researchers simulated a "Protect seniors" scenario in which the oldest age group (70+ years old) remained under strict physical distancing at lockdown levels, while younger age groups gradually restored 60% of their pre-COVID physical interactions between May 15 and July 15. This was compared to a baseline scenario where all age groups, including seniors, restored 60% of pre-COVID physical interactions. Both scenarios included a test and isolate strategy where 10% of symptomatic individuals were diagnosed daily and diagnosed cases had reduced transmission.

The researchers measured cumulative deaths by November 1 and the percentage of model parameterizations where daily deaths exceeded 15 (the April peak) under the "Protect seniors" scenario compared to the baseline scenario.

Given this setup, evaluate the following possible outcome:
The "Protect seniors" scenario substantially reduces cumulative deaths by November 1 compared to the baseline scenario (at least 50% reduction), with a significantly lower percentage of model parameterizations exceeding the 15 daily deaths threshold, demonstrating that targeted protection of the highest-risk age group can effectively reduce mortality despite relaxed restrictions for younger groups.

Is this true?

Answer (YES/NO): NO